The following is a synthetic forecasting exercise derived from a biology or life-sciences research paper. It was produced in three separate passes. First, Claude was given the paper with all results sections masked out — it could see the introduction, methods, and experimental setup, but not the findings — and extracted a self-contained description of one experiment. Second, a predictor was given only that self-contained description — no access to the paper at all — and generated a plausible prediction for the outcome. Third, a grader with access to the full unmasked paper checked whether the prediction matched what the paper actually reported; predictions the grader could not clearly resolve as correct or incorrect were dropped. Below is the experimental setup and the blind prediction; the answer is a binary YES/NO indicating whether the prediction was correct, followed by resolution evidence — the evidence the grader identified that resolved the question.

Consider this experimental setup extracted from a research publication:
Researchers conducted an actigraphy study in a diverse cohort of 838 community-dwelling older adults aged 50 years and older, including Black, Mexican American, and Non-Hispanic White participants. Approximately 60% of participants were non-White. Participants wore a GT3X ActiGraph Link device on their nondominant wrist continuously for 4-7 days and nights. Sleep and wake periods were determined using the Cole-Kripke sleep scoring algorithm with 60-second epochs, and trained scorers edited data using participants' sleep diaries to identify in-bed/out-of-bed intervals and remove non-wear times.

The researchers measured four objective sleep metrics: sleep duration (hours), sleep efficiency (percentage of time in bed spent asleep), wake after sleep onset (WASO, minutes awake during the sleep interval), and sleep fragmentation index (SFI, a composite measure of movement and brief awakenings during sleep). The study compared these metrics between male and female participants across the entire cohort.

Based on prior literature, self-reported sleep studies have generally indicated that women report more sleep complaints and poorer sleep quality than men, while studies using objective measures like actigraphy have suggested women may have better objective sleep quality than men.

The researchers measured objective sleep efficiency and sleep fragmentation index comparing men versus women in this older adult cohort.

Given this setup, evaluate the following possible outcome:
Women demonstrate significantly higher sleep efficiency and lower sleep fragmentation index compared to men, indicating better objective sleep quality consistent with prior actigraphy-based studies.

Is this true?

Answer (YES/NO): NO